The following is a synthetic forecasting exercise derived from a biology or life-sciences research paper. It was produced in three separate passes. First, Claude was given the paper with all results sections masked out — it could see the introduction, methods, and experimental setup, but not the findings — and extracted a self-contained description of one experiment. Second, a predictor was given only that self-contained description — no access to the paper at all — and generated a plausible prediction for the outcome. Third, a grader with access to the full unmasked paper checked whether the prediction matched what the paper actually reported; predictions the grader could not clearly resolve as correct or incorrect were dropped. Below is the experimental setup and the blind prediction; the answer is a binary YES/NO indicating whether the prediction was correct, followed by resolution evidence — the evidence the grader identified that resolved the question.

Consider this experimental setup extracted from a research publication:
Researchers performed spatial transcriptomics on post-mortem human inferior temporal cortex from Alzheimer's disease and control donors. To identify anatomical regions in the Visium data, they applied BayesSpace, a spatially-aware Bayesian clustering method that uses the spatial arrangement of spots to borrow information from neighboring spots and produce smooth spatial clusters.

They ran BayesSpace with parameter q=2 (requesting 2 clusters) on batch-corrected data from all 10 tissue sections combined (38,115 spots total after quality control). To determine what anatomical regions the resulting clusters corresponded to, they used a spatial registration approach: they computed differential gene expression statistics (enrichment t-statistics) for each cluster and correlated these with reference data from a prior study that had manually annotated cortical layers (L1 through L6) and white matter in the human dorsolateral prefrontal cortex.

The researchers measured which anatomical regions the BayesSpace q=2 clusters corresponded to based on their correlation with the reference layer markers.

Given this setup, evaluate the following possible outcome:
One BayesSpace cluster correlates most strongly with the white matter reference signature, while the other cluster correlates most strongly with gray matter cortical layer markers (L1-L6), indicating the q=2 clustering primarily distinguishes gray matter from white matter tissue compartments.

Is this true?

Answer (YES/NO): YES